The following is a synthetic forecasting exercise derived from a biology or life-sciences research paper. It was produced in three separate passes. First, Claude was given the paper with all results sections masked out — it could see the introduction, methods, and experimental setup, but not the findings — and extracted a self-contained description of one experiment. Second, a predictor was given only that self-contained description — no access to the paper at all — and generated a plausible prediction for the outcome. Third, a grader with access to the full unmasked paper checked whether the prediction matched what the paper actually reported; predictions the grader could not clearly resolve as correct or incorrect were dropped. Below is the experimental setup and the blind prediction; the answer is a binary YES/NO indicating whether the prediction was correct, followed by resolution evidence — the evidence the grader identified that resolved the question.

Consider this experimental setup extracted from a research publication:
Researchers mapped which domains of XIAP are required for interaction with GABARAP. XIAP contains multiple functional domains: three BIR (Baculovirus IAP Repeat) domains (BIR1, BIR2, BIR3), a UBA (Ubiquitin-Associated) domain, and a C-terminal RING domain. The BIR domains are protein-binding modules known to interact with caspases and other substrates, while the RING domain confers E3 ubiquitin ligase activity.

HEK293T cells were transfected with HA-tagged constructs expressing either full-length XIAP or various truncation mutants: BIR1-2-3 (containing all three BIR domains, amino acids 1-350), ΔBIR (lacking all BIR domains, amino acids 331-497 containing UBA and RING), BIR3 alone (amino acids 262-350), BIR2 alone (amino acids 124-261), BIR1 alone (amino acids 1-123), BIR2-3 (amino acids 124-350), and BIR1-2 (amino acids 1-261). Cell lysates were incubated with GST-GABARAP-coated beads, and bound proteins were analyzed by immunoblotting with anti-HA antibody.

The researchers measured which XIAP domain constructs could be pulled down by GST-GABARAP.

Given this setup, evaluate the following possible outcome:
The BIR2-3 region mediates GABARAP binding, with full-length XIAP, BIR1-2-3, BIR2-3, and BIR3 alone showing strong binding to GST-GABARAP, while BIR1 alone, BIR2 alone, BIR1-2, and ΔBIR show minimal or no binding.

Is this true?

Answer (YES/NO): NO